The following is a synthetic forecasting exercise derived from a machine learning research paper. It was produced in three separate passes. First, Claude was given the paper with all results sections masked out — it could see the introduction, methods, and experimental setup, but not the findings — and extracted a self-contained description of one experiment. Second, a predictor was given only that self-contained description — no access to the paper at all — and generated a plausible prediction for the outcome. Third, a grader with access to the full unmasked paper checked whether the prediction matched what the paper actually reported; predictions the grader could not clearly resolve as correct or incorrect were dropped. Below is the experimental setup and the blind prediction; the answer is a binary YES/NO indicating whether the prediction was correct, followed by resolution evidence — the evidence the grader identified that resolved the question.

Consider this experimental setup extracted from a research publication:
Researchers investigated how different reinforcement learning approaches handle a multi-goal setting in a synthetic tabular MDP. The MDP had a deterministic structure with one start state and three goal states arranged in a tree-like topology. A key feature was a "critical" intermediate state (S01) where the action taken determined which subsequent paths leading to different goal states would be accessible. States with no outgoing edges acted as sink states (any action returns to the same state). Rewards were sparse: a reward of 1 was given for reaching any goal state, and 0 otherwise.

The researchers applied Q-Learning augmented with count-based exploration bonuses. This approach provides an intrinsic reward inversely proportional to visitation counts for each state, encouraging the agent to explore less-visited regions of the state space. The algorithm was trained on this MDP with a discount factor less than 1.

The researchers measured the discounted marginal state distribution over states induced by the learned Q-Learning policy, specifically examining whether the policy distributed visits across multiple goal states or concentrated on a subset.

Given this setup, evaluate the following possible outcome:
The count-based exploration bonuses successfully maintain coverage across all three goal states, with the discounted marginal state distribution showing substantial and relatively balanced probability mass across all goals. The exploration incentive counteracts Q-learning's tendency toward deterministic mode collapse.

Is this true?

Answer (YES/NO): NO